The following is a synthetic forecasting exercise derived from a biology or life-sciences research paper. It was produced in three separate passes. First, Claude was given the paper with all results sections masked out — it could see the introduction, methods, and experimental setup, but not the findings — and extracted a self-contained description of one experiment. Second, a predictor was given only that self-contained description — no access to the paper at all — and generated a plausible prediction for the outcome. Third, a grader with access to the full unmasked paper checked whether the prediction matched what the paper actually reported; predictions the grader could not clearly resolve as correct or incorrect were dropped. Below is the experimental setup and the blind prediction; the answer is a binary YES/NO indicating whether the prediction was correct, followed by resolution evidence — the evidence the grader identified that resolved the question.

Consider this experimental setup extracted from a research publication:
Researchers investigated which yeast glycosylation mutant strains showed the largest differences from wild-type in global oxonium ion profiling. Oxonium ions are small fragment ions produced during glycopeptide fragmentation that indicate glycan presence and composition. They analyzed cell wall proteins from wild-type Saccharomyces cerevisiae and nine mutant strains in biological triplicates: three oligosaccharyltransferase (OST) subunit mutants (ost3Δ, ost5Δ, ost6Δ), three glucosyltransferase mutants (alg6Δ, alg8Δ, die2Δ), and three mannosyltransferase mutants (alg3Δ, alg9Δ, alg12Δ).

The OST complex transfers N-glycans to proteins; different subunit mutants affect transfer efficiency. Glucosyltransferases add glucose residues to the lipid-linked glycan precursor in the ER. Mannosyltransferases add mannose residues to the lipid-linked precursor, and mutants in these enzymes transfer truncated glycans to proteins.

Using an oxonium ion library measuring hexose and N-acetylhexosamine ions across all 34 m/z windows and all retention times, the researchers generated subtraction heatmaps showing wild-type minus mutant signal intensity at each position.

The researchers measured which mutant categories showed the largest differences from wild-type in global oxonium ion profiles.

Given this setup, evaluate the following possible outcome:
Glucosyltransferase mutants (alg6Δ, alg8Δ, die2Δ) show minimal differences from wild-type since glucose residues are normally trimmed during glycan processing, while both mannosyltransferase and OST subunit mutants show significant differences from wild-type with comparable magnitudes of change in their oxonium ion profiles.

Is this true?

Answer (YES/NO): NO